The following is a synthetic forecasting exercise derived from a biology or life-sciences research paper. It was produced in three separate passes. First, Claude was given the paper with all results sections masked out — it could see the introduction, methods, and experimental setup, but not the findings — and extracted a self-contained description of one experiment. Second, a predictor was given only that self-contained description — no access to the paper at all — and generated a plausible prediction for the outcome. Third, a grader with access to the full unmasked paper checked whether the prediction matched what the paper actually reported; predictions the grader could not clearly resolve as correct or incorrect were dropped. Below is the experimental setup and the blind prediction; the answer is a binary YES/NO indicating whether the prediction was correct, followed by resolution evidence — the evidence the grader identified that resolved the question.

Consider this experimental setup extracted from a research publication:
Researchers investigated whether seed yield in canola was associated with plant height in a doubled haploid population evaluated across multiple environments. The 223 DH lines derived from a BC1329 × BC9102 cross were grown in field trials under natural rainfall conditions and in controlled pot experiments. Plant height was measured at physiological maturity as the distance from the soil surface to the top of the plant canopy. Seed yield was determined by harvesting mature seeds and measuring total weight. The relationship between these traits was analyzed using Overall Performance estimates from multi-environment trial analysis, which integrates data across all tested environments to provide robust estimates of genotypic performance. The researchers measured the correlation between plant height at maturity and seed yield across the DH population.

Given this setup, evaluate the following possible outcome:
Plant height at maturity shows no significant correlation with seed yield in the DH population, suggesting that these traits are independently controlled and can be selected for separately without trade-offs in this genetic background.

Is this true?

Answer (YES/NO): NO